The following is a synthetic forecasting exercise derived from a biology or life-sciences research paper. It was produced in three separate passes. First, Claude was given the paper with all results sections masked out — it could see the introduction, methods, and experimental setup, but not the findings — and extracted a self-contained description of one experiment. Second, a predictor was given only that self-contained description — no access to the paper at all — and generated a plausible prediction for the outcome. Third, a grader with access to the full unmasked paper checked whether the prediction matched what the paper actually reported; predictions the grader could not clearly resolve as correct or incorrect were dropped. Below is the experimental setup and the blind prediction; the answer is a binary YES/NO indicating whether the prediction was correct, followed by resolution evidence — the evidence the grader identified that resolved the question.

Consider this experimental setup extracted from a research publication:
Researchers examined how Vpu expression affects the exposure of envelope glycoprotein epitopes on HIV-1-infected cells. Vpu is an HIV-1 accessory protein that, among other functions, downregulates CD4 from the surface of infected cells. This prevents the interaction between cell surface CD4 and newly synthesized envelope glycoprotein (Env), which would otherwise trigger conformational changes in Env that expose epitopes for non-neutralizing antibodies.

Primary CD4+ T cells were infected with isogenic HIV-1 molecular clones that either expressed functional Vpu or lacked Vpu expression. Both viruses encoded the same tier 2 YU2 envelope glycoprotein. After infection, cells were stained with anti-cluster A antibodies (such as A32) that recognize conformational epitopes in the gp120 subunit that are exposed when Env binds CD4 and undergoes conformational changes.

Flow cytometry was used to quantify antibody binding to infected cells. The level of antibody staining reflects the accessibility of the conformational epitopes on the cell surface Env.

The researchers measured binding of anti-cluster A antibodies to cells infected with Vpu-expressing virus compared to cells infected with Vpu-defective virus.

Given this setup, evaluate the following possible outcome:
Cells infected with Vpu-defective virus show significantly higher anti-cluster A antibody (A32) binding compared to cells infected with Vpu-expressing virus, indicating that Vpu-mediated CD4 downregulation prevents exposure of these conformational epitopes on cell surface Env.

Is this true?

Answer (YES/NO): YES